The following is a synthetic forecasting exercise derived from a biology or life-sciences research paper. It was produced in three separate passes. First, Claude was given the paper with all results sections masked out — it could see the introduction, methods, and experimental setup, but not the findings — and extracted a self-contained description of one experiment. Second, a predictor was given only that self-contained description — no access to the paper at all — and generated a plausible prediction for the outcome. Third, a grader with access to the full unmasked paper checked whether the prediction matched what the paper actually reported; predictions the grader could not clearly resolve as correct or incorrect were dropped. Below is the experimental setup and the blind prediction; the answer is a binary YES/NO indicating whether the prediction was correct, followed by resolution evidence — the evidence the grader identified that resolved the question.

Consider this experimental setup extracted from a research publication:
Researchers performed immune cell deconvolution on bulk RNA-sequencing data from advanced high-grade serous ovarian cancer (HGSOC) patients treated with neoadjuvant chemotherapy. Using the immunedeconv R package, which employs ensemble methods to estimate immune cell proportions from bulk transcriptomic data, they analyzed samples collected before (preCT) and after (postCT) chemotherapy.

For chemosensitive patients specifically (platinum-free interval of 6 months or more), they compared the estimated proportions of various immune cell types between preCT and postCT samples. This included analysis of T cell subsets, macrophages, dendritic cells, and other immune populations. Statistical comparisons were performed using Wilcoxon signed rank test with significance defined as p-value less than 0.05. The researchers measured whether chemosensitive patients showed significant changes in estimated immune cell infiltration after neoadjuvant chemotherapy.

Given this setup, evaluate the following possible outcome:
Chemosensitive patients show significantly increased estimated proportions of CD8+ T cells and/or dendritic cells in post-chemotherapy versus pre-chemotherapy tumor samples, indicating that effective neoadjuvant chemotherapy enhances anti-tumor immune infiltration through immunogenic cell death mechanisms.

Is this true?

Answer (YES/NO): NO